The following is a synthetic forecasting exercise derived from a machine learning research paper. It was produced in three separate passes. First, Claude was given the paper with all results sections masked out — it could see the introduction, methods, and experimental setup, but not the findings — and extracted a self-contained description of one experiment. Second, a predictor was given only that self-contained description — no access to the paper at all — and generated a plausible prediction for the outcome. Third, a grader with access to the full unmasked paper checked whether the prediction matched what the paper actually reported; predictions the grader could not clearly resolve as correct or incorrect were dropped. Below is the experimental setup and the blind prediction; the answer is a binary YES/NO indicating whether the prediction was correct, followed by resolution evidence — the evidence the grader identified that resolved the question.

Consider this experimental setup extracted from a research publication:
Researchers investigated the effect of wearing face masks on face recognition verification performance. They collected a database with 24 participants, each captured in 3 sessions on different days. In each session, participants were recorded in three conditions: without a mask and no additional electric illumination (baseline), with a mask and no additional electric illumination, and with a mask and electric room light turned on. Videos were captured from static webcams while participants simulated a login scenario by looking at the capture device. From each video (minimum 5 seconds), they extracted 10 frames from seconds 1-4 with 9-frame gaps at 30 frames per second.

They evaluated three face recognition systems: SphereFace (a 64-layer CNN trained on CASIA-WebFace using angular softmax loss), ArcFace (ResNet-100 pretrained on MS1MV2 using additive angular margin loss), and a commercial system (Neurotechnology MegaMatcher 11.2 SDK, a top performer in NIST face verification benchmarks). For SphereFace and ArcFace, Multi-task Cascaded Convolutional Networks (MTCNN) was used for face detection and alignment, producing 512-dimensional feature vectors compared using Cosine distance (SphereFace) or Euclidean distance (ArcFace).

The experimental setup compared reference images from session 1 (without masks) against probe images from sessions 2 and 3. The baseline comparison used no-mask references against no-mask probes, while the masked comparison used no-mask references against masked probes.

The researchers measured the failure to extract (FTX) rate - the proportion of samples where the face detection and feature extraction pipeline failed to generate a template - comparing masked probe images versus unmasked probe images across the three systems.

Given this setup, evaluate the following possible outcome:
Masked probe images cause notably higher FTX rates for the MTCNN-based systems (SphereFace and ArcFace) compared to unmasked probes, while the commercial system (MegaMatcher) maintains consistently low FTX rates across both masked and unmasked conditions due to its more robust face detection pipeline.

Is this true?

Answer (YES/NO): NO